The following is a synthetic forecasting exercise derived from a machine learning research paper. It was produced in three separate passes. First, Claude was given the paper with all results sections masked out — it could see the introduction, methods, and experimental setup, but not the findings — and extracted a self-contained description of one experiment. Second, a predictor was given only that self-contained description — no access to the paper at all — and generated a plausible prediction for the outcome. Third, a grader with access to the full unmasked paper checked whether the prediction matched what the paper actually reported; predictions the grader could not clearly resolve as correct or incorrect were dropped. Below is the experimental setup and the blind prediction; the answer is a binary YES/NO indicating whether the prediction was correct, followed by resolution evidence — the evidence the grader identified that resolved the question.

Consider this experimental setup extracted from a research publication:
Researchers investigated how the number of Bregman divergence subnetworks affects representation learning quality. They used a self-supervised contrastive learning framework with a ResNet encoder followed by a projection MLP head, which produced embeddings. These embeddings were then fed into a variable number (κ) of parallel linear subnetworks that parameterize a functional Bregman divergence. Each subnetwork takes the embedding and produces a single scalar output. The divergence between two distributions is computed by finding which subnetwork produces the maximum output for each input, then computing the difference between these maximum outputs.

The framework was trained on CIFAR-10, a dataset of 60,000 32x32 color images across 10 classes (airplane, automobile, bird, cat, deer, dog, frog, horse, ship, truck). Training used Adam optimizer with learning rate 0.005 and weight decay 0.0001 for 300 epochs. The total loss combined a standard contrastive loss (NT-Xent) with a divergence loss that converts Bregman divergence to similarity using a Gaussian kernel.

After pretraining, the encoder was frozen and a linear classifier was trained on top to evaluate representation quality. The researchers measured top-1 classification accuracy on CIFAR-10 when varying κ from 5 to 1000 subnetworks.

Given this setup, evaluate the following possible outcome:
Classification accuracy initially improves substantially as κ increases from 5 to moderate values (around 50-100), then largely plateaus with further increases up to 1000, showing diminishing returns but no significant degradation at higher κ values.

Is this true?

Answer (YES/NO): NO